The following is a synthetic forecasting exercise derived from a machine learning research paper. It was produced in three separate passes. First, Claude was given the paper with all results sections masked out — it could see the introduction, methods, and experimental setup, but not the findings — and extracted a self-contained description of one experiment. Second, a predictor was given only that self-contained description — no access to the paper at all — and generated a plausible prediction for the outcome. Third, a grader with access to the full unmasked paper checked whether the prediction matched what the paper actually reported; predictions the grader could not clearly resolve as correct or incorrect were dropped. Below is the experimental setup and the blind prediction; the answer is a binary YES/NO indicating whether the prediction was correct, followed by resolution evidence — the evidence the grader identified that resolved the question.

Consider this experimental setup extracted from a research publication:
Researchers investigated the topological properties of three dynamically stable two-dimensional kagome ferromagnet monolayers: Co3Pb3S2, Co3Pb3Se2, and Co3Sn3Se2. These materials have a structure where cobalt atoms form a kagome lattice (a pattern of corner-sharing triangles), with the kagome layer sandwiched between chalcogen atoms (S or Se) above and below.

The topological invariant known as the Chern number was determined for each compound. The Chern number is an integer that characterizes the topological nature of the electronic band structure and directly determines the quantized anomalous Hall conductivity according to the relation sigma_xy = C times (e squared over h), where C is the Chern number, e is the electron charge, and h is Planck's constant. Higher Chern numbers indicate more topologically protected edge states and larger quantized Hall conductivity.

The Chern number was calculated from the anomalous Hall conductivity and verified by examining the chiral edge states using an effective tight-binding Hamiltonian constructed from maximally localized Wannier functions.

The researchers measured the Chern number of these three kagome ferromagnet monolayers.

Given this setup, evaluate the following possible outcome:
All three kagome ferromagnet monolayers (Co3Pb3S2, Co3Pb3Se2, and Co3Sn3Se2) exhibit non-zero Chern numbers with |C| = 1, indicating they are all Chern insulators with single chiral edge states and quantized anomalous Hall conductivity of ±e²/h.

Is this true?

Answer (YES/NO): NO